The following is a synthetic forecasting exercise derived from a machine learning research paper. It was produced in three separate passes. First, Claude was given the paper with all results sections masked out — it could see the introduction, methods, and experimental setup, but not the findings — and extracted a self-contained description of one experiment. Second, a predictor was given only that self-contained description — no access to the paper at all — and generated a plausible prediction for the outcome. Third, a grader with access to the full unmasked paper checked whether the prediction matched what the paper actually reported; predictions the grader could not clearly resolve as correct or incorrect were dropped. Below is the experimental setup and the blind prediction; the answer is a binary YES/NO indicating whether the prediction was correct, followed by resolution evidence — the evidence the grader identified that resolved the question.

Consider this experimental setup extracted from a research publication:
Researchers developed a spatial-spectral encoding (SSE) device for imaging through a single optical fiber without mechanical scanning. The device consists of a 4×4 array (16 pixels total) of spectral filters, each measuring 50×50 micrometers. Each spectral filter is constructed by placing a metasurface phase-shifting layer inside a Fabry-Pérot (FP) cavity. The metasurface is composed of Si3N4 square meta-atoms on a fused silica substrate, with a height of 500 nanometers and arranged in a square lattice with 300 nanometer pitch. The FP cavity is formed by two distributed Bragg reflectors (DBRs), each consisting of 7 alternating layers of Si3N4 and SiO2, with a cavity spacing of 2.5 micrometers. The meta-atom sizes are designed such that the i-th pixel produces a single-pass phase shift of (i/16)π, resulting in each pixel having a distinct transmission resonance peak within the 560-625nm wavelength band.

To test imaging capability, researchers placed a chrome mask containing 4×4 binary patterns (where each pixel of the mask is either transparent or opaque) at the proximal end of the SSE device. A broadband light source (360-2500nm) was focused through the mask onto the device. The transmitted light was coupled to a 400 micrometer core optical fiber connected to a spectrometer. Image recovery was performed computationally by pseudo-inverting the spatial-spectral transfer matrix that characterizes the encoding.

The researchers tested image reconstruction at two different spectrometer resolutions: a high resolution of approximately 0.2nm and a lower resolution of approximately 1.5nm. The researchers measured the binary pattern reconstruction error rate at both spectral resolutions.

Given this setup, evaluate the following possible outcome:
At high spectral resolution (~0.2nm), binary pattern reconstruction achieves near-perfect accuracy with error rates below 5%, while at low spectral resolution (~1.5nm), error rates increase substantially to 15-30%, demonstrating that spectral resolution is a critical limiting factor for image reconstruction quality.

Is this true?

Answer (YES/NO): NO